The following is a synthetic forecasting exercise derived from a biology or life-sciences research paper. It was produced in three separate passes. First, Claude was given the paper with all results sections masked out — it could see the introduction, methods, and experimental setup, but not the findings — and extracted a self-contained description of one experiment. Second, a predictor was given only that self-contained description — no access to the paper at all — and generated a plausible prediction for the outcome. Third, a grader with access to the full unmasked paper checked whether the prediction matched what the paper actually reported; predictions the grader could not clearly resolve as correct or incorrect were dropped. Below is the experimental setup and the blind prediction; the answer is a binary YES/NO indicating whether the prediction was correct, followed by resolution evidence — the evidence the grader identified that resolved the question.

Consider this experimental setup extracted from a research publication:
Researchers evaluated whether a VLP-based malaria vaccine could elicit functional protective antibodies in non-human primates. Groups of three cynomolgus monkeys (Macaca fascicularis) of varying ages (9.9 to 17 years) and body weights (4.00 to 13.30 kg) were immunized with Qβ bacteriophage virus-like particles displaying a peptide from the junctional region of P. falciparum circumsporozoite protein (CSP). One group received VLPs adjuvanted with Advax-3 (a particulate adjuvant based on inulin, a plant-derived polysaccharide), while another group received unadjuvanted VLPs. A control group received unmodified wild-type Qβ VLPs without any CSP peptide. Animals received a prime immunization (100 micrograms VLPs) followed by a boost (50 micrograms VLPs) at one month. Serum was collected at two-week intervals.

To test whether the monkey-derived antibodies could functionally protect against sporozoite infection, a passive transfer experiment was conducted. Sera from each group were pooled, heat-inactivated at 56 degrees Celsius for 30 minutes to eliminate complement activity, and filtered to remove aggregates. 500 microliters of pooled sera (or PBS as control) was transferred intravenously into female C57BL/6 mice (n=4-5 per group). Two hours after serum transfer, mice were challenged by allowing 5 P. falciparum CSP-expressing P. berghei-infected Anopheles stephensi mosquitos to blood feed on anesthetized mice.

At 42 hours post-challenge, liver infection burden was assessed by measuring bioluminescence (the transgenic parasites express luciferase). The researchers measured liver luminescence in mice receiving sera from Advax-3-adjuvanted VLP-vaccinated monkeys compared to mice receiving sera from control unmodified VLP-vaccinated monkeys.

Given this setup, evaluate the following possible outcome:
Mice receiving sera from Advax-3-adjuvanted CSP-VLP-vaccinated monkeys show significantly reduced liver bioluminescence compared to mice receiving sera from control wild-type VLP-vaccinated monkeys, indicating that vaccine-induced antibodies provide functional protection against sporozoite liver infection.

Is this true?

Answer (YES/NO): YES